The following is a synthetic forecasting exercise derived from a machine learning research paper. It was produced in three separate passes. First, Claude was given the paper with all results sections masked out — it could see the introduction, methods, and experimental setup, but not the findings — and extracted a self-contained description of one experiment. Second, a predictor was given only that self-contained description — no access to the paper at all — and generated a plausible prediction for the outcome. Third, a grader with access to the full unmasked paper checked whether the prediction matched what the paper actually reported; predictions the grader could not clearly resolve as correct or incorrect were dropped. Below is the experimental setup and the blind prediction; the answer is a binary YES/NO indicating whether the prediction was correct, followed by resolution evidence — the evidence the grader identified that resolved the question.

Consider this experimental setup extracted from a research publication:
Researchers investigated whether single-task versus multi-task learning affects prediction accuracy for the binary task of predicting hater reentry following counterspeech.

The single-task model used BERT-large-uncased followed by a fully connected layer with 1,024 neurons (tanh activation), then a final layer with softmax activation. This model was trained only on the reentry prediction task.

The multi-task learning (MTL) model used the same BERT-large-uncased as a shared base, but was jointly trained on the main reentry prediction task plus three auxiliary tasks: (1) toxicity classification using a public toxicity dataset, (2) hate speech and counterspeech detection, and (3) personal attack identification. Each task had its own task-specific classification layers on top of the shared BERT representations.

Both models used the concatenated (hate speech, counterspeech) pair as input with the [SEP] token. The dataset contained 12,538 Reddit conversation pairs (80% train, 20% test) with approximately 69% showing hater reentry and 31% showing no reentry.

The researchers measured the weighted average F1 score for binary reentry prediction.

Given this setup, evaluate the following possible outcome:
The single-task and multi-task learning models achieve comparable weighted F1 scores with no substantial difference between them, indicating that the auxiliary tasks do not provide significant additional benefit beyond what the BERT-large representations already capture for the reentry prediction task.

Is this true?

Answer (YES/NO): NO